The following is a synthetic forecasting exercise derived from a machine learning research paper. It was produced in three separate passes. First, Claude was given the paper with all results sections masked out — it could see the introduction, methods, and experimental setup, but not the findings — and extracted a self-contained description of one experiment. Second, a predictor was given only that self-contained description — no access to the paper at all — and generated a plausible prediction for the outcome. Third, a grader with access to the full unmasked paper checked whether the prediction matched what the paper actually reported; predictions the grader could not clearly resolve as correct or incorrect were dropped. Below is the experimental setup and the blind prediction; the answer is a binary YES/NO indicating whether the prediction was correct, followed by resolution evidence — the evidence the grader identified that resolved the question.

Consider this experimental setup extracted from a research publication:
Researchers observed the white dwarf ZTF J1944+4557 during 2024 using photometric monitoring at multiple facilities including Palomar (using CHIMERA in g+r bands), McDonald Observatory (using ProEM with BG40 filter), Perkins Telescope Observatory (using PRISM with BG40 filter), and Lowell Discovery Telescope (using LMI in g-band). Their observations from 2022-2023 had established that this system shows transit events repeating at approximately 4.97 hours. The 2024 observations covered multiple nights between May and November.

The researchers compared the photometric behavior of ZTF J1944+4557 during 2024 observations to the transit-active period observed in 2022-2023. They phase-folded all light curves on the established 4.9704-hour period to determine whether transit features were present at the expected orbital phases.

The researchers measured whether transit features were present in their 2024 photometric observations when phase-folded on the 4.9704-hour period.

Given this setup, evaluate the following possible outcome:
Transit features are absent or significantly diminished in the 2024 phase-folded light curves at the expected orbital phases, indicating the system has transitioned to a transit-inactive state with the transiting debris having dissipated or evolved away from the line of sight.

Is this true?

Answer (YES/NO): YES